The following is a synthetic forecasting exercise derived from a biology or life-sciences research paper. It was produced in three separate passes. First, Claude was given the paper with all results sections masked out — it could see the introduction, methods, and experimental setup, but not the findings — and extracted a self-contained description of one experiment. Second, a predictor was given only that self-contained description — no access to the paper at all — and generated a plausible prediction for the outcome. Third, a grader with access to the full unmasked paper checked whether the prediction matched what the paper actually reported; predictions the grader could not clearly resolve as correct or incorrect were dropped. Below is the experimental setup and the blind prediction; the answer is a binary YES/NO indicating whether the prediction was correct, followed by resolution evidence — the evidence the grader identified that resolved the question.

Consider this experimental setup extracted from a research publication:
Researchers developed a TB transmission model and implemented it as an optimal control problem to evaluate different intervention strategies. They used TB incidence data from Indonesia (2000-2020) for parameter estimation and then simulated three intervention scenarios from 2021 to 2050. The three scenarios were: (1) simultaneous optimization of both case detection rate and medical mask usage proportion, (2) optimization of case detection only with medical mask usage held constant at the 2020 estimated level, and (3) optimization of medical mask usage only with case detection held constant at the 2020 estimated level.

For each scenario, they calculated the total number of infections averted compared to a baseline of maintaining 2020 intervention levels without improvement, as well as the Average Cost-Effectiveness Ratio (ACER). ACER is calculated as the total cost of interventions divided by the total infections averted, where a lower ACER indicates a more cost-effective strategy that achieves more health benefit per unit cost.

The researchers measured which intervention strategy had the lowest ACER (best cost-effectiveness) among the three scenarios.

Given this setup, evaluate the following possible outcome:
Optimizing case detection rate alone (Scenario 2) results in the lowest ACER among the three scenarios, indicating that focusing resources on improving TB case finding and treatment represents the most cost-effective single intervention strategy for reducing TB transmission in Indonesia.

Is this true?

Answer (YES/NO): NO